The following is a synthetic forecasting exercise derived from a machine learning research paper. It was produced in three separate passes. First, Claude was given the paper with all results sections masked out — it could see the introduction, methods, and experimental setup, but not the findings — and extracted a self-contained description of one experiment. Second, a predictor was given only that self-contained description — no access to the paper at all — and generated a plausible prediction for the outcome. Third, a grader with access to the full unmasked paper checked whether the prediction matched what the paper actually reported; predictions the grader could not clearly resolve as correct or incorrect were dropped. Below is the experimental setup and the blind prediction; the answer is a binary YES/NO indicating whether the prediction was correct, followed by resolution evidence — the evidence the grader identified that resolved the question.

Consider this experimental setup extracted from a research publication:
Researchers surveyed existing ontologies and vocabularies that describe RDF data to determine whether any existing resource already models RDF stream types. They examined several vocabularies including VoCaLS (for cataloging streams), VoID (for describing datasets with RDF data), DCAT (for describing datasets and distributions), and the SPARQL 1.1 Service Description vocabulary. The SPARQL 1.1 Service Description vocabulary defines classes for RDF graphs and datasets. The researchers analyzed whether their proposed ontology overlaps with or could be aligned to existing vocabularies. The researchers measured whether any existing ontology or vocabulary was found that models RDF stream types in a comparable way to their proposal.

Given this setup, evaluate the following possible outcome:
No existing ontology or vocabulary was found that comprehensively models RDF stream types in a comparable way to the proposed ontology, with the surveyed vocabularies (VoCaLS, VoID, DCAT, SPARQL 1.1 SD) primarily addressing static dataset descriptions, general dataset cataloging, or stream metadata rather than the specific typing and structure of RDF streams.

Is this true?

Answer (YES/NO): YES